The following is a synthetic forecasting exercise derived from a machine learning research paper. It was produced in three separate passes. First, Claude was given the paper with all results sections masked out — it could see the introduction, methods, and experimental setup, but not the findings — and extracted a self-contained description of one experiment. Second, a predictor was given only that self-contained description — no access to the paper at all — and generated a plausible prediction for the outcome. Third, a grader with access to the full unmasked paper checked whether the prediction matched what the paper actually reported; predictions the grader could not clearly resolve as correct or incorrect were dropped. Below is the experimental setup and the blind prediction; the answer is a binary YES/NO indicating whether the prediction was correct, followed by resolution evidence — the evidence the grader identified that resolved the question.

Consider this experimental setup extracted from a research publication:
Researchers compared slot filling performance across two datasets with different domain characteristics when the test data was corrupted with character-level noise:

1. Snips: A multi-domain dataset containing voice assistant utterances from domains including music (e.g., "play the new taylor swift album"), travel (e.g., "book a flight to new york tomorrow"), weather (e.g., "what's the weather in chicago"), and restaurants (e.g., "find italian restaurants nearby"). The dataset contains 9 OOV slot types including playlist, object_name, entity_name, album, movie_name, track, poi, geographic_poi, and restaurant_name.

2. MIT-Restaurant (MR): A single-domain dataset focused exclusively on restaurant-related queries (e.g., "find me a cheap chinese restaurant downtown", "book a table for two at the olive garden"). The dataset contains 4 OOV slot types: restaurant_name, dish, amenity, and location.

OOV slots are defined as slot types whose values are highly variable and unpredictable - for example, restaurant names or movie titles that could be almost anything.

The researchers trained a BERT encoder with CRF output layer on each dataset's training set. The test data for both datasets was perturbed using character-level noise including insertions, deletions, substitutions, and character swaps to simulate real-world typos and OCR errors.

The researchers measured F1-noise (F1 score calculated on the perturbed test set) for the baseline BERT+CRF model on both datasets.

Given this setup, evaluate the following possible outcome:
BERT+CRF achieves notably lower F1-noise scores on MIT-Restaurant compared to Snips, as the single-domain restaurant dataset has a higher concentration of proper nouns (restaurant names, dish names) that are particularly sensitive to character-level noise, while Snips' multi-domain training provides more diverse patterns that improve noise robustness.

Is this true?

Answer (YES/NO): YES